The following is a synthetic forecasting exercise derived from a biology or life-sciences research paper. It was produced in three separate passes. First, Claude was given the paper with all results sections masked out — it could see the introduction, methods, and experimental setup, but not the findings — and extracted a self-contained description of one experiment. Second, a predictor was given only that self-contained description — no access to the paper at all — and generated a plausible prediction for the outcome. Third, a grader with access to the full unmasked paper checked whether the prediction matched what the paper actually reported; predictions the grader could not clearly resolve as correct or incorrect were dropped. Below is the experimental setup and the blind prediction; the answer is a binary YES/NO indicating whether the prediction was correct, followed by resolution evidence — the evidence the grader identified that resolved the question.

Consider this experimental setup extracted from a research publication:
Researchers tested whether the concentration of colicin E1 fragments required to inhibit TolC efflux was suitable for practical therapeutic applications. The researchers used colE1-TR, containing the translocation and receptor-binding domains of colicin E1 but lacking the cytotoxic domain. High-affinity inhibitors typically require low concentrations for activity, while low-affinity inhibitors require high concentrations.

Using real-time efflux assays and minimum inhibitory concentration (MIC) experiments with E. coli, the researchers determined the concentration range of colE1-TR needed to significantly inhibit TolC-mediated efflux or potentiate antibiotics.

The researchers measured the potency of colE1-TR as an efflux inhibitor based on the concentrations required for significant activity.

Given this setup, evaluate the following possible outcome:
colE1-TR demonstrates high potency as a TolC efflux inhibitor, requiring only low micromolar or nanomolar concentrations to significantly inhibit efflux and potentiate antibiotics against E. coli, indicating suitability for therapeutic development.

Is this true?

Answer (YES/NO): NO